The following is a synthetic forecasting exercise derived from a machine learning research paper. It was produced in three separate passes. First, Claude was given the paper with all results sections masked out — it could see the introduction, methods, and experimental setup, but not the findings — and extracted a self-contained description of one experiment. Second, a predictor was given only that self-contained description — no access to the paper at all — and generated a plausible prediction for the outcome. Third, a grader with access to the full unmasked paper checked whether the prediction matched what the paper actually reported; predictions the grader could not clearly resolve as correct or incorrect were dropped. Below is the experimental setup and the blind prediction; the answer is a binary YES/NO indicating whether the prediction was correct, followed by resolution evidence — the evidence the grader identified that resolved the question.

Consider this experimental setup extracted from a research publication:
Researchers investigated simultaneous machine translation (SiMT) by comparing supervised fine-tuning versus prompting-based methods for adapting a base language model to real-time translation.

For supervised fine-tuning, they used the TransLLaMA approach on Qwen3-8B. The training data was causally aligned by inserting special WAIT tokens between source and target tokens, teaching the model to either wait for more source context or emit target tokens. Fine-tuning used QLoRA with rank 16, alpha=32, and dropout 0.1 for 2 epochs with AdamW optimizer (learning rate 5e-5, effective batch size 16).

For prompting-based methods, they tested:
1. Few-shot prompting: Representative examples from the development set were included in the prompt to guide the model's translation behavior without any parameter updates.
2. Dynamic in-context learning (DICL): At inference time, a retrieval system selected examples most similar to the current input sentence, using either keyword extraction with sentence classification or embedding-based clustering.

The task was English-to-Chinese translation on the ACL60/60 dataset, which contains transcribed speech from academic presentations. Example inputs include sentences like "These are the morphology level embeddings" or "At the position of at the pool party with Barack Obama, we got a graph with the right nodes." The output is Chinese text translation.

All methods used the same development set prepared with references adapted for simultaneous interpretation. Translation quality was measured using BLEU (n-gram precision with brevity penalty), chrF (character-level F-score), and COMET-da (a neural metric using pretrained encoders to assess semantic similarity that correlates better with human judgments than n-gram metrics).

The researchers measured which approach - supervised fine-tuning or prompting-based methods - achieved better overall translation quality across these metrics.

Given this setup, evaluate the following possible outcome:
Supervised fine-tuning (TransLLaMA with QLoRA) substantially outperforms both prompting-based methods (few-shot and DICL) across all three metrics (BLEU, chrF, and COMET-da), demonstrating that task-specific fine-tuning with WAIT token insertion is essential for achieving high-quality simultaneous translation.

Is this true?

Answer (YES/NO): NO